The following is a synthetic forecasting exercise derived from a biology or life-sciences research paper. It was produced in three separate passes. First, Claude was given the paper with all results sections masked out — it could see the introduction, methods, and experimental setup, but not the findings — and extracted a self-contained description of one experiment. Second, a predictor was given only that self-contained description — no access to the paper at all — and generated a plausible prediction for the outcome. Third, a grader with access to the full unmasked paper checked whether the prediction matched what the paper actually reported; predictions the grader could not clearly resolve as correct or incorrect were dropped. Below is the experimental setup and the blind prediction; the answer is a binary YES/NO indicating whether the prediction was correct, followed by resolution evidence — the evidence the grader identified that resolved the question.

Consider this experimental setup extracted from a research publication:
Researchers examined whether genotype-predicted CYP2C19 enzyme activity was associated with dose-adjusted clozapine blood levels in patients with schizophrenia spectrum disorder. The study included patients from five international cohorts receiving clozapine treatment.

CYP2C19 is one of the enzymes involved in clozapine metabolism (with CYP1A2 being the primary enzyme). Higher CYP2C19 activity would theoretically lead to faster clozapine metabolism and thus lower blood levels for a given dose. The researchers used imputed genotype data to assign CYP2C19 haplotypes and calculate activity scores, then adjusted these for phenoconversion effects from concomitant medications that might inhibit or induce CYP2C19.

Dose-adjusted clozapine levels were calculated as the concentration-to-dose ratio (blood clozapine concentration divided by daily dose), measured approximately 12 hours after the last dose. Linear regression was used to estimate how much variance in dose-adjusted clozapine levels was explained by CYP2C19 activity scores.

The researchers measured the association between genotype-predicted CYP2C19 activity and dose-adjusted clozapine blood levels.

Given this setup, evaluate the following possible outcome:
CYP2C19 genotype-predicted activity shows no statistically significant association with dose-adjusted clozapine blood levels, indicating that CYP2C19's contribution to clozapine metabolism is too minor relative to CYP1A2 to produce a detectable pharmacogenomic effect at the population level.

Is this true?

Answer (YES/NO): YES